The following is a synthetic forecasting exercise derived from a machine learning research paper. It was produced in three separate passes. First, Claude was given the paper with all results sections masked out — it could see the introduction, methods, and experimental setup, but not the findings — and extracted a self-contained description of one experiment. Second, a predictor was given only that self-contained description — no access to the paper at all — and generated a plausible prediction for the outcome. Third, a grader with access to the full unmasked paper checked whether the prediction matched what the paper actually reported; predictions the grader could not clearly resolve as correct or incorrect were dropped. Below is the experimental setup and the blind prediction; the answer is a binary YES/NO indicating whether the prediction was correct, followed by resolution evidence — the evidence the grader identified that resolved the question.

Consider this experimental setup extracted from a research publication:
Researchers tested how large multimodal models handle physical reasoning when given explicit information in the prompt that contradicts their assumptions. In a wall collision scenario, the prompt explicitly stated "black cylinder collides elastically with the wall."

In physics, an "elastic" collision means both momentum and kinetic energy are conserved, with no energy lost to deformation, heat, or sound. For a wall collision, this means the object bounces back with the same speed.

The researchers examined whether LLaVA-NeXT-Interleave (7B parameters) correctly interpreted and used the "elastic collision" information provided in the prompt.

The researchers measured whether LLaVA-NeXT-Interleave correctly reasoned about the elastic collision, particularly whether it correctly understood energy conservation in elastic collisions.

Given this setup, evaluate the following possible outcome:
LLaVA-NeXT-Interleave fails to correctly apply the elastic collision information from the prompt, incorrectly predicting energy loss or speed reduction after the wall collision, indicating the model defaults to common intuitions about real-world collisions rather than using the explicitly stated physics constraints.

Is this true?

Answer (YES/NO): YES